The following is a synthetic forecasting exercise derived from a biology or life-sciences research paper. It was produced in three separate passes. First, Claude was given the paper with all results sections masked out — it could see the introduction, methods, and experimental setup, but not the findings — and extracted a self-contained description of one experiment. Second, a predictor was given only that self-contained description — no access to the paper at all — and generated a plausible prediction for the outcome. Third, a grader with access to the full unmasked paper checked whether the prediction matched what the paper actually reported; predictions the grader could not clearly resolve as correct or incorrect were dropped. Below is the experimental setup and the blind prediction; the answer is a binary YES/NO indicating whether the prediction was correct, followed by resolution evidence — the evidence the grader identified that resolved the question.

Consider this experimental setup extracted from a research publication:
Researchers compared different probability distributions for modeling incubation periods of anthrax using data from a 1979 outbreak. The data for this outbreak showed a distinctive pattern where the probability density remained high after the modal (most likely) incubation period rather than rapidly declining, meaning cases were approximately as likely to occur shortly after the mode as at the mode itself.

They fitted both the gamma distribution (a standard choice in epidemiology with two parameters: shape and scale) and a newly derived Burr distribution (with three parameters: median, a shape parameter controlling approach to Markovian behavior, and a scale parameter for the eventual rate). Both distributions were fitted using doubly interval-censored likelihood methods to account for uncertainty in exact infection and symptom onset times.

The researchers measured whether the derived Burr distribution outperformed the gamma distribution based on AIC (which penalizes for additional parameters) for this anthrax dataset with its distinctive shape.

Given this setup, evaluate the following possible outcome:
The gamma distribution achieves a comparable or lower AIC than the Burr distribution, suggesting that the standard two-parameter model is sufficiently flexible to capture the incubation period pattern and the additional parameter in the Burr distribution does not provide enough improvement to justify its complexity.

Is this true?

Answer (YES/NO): YES